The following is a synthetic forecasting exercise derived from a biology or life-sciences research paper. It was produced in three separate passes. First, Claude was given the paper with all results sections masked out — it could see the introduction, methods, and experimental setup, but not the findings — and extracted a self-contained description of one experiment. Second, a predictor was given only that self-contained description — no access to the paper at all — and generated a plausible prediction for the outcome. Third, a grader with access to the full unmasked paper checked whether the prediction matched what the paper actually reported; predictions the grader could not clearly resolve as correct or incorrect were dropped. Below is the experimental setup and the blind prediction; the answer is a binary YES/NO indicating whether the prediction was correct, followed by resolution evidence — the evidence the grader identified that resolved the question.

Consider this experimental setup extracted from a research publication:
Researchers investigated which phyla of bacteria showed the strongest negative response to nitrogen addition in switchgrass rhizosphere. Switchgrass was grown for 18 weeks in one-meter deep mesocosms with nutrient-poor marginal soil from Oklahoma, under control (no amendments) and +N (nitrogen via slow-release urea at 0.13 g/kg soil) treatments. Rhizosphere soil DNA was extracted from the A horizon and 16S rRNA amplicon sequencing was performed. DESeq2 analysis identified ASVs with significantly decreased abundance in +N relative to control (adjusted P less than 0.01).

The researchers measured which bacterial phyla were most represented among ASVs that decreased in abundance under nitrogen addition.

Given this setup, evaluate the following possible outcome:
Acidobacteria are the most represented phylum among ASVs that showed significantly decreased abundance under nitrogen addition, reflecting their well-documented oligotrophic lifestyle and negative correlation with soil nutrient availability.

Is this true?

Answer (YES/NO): YES